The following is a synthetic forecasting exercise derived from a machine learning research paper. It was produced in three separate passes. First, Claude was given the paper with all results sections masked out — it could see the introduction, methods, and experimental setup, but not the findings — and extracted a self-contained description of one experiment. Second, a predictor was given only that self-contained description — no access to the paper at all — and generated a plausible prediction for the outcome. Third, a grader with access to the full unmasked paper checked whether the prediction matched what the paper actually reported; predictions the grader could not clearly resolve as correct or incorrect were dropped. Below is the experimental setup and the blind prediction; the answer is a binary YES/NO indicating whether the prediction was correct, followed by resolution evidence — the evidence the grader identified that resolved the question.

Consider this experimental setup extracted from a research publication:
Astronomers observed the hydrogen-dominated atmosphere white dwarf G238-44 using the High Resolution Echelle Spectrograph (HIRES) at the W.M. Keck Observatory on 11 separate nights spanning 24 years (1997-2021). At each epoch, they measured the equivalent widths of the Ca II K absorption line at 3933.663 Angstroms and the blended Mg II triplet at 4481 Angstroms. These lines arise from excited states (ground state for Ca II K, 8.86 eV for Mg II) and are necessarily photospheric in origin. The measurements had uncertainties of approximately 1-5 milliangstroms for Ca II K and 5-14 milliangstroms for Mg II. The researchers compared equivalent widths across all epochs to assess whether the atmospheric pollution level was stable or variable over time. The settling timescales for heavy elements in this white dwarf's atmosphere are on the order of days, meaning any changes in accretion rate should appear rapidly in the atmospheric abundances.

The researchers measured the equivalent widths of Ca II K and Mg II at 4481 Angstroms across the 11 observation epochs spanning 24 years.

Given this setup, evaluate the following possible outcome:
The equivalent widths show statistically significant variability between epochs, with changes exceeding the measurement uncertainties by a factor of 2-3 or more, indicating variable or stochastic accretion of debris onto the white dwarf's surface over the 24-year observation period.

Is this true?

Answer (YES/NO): NO